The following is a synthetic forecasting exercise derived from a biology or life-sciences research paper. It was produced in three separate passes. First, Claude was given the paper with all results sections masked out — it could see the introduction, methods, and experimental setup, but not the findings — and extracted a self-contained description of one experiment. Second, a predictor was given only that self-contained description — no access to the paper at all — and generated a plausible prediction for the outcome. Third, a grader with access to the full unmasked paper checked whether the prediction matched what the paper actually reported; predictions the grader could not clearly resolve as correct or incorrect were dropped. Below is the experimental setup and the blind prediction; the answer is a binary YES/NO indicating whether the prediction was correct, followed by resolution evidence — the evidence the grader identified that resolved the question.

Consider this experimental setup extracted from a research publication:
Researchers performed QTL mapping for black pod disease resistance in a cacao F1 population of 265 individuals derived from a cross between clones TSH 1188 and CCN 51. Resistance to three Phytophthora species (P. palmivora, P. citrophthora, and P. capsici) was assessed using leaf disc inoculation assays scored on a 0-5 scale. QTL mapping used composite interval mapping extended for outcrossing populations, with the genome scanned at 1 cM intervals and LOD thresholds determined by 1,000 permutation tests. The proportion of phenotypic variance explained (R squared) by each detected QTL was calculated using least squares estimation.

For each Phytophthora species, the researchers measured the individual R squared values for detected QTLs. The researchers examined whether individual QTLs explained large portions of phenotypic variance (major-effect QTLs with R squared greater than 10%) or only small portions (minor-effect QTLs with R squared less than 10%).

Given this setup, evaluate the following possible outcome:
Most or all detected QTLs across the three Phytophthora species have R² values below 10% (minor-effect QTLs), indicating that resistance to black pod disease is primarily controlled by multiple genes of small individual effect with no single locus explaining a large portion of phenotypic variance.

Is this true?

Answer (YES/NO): YES